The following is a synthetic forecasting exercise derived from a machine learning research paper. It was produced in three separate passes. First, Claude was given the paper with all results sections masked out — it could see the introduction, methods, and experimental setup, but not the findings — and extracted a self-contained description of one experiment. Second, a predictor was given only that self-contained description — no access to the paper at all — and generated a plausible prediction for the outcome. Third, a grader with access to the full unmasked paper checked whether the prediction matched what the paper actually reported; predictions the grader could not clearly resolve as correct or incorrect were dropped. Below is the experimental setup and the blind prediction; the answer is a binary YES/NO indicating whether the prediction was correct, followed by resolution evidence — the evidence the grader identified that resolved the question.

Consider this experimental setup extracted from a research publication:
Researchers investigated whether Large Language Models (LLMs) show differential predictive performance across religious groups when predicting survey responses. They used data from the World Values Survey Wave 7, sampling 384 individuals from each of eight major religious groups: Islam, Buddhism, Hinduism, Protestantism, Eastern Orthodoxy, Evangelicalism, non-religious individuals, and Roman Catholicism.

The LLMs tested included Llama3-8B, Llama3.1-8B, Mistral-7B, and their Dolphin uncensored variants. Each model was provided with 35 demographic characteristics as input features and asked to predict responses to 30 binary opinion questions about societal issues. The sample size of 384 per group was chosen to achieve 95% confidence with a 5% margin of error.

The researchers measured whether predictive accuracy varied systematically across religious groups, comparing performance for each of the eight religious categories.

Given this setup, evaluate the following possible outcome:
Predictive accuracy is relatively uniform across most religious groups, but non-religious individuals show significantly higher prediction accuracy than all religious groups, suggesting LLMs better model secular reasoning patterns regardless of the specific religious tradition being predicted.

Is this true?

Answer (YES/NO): NO